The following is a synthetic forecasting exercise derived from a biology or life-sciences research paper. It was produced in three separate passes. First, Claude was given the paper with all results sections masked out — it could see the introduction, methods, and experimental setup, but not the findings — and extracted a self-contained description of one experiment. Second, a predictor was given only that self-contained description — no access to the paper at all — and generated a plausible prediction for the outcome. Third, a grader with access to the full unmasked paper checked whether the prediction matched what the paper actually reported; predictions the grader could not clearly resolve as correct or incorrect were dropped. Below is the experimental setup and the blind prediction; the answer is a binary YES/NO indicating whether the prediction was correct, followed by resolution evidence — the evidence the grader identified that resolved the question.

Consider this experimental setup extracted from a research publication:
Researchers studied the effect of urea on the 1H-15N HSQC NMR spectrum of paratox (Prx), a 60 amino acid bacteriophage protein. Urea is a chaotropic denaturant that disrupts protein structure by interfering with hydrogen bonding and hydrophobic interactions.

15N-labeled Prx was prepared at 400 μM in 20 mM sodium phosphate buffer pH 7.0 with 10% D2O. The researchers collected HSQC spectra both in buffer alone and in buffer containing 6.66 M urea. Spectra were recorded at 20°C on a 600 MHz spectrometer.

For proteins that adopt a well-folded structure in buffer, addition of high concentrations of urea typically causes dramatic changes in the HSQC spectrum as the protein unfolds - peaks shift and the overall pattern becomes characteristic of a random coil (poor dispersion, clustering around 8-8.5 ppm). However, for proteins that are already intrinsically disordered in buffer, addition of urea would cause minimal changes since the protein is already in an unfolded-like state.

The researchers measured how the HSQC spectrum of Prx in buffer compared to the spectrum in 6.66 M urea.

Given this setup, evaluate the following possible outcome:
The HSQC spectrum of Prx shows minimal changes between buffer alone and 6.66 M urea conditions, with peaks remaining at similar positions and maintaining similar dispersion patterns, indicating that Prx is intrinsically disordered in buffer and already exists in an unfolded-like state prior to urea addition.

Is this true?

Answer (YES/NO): YES